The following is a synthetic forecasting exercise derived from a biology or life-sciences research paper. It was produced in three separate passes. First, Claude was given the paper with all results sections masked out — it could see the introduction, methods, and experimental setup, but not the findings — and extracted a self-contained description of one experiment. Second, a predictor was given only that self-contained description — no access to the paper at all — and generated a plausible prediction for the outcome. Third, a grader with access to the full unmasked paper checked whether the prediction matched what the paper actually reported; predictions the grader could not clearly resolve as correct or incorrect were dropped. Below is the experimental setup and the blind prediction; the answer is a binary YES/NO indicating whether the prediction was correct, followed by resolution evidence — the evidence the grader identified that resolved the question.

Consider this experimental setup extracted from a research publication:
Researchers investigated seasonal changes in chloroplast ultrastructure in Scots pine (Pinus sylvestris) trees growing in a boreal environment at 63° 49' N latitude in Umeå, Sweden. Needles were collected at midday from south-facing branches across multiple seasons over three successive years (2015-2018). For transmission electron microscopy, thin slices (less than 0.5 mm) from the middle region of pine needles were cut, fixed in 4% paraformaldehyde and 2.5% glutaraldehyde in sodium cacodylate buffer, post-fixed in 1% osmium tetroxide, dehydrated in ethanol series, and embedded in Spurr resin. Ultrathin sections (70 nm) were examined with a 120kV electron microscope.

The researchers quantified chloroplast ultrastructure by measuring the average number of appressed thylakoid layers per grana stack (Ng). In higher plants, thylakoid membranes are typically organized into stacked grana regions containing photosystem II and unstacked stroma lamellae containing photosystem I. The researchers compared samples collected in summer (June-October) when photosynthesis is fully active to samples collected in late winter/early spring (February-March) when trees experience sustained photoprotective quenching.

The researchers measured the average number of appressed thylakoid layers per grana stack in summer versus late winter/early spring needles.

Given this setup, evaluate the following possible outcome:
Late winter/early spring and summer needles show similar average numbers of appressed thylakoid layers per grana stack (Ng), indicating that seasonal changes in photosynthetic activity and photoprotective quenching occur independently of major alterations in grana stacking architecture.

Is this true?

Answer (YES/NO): NO